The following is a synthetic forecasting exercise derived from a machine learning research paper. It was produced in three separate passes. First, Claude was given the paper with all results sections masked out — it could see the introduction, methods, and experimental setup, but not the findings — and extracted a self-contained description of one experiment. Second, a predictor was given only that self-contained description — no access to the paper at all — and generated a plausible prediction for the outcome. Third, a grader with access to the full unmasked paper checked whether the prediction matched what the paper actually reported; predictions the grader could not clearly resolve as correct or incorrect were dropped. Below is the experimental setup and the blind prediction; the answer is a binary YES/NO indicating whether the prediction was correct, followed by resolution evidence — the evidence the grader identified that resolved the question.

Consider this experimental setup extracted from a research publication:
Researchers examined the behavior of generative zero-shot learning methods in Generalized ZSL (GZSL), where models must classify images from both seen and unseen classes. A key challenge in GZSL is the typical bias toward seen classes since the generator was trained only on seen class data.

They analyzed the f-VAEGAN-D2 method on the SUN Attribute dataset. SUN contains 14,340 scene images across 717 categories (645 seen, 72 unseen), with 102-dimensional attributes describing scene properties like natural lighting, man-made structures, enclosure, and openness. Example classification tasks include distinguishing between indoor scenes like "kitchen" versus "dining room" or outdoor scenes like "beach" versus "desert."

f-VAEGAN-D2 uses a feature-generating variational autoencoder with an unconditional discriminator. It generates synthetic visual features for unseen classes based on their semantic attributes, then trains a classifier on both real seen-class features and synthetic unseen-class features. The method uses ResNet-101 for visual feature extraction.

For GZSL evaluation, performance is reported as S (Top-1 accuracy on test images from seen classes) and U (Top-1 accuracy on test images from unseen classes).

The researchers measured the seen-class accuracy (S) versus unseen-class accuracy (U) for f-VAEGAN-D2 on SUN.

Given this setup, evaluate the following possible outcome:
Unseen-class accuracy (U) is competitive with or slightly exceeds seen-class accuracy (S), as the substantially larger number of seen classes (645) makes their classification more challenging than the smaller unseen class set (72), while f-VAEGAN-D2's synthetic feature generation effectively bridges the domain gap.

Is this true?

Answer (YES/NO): YES